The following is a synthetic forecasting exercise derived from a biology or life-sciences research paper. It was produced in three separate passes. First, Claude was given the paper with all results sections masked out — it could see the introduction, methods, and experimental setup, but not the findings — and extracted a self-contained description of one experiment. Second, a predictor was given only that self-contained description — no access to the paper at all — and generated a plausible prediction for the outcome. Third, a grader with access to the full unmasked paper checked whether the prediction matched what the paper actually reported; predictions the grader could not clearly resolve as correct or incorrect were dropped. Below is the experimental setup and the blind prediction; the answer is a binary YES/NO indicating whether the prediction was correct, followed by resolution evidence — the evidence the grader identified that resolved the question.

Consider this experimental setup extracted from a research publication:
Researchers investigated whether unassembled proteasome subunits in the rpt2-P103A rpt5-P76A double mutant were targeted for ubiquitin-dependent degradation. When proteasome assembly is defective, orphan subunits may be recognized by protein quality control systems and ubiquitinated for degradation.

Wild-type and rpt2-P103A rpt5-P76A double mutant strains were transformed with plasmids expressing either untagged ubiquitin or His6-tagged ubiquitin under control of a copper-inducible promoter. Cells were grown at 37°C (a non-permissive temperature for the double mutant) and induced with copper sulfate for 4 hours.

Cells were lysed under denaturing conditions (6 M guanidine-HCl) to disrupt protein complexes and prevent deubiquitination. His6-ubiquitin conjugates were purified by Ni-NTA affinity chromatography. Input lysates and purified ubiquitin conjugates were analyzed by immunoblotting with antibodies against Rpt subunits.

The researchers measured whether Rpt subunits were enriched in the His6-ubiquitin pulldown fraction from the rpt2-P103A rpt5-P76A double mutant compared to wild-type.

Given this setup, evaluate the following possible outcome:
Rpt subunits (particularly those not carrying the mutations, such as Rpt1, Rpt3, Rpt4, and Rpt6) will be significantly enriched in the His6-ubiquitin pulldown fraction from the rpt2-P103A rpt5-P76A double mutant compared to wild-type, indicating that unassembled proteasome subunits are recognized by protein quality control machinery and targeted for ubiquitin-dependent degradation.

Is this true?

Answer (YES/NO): NO